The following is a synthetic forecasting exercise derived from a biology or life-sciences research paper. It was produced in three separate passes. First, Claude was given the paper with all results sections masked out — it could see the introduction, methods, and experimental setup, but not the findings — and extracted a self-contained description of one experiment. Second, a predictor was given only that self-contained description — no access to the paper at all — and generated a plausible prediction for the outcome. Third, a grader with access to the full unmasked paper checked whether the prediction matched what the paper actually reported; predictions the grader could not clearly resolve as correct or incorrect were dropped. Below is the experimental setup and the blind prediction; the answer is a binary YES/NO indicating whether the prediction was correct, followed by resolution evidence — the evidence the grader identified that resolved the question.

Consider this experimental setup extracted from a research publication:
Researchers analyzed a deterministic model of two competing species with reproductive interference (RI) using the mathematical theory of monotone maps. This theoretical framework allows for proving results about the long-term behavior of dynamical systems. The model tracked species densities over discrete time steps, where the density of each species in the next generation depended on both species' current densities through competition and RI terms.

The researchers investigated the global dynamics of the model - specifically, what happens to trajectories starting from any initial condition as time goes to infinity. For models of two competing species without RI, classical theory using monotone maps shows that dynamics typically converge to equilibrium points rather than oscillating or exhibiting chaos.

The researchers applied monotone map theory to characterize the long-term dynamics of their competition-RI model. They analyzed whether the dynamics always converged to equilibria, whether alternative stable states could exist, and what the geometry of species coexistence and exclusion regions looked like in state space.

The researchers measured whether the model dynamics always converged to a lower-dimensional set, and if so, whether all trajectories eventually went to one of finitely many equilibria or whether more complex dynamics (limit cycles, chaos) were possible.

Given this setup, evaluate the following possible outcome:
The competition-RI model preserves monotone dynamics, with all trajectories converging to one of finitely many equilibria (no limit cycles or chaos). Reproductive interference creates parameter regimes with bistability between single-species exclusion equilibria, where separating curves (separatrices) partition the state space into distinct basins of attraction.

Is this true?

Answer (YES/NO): YES